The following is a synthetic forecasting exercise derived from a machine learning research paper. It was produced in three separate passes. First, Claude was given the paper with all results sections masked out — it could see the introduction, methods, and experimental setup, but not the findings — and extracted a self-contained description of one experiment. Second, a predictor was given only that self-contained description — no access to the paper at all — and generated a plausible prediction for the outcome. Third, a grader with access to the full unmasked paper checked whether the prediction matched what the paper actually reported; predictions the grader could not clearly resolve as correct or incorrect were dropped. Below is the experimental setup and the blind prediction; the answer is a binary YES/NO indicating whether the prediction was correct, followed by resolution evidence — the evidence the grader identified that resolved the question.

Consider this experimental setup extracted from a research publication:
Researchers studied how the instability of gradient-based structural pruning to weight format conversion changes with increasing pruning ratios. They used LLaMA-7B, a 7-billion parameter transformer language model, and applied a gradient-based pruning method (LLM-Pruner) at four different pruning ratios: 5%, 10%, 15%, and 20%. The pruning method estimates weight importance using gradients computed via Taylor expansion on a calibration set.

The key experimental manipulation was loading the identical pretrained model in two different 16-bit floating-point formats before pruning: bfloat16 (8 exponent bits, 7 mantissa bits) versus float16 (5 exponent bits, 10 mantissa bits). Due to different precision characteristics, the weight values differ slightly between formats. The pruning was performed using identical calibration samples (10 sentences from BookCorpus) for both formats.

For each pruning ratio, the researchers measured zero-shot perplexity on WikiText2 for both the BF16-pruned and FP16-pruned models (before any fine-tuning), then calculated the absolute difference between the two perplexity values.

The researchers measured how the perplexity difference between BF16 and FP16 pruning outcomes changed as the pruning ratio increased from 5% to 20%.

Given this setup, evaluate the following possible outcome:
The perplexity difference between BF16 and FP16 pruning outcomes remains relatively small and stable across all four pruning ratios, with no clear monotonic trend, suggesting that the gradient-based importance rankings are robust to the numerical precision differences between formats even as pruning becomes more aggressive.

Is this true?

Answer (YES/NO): NO